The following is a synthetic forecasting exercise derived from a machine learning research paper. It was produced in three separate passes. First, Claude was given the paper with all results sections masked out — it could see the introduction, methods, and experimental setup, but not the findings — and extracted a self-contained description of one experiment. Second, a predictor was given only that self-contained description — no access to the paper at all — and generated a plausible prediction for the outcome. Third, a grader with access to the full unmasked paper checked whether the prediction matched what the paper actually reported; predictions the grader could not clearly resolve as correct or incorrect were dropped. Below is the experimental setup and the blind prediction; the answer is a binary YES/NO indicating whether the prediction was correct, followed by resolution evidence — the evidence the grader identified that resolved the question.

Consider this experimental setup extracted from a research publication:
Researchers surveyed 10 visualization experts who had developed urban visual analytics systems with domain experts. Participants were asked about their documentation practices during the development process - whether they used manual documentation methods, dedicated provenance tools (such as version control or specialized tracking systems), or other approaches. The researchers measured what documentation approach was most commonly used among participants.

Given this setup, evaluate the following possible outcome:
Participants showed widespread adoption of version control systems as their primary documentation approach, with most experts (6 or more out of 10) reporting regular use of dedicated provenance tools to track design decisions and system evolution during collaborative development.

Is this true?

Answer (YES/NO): NO